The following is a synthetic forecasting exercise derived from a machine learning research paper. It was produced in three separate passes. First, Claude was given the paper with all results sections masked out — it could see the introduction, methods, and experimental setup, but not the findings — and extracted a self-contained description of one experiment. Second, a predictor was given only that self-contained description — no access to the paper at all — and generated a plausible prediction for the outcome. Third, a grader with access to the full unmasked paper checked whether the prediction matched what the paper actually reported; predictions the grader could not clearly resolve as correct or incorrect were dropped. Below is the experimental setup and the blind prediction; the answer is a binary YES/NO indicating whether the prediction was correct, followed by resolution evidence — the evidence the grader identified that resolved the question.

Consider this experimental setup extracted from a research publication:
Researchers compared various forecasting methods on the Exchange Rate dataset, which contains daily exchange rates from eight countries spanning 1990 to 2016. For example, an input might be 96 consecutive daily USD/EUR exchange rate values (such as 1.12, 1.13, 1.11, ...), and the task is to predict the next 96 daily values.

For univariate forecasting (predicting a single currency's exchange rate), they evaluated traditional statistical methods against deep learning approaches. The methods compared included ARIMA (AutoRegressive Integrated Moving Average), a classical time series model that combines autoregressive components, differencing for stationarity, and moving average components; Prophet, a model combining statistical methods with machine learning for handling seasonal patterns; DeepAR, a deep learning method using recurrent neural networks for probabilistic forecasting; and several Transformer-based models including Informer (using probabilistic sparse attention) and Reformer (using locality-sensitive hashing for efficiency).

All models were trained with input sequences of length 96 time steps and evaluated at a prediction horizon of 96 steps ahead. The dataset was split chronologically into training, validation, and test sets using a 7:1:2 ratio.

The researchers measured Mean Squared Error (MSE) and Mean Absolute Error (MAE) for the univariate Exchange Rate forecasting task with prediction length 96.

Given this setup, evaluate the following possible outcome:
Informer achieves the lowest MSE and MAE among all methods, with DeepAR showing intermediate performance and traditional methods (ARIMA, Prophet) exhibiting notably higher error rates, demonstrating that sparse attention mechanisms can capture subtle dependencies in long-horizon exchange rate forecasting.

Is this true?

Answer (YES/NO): NO